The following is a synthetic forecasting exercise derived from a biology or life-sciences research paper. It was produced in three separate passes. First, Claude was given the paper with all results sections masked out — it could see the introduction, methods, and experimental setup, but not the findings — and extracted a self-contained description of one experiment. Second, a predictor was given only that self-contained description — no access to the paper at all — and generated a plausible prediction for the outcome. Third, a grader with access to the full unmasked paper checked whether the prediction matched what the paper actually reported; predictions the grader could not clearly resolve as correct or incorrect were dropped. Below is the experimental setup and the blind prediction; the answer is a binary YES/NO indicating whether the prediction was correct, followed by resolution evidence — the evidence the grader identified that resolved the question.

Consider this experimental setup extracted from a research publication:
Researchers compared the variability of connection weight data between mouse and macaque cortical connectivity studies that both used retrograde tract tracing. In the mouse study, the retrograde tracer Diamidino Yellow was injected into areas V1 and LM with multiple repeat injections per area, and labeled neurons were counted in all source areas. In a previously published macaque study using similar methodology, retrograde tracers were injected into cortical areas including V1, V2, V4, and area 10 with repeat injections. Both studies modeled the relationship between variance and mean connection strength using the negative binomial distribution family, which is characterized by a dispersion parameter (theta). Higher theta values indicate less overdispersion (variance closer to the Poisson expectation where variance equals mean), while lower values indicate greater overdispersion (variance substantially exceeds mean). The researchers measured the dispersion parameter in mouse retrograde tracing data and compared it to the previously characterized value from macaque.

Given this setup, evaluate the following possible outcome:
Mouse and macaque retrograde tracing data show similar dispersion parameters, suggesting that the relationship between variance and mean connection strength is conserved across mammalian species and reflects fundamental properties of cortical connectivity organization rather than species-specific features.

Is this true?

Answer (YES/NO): NO